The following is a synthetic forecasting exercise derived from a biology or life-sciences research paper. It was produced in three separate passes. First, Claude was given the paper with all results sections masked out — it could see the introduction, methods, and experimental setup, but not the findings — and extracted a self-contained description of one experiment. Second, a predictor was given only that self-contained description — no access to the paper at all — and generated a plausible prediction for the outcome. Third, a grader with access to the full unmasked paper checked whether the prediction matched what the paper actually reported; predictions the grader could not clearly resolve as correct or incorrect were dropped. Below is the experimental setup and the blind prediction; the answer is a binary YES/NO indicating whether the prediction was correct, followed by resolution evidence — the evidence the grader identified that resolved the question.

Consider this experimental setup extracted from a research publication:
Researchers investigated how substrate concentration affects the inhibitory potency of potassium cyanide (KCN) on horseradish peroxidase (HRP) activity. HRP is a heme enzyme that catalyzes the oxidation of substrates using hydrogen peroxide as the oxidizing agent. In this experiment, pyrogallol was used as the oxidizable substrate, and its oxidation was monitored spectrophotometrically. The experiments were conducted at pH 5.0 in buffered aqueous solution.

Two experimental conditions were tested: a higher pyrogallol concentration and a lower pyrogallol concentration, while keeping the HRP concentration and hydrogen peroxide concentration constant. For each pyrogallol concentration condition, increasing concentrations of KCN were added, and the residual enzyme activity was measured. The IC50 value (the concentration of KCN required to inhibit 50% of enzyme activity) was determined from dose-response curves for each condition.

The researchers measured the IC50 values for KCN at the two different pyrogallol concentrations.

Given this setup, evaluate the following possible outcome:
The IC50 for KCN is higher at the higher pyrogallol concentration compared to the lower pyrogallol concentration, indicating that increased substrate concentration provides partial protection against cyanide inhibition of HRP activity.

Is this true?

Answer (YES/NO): YES